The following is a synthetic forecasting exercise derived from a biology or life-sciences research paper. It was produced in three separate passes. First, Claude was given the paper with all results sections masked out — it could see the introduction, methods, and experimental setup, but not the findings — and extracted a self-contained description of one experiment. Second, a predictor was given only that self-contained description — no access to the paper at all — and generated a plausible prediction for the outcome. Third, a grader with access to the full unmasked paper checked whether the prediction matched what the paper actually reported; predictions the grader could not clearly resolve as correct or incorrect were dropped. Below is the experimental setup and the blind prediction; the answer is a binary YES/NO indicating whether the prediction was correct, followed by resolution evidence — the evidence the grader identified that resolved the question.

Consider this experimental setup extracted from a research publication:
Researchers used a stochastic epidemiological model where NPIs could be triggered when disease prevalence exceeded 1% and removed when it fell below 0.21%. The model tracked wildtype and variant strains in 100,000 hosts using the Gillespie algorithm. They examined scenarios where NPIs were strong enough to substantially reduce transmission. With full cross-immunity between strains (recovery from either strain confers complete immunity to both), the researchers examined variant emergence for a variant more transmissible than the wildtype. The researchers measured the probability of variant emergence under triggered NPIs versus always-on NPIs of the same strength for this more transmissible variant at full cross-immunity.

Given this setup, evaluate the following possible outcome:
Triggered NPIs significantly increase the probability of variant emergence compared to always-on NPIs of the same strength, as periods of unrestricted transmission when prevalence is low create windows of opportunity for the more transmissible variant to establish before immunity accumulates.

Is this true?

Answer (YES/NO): YES